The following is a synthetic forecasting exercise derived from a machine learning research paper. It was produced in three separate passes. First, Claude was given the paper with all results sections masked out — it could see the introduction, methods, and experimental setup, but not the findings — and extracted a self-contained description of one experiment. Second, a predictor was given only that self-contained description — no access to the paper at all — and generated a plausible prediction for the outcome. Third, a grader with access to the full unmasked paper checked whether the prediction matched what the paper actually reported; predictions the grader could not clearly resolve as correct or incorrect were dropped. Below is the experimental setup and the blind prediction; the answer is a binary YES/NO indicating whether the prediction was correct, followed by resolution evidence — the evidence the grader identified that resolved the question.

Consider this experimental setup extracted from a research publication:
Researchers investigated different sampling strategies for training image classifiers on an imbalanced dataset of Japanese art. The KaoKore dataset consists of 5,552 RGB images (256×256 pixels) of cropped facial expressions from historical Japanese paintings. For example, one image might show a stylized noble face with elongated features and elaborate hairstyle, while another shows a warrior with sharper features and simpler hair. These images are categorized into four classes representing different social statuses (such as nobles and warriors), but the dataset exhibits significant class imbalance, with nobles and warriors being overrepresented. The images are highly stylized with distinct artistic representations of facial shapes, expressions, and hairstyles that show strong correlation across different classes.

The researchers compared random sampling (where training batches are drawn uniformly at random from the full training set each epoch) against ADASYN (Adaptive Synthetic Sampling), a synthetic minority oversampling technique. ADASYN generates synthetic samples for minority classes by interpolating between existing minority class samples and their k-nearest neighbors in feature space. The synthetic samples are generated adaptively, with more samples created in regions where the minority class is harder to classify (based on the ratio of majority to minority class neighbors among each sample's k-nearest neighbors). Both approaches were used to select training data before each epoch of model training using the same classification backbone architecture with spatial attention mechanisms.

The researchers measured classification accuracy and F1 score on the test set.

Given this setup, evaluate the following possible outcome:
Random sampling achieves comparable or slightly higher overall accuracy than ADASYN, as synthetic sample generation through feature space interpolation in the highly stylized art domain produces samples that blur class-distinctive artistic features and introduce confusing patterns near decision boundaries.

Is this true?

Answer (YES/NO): NO